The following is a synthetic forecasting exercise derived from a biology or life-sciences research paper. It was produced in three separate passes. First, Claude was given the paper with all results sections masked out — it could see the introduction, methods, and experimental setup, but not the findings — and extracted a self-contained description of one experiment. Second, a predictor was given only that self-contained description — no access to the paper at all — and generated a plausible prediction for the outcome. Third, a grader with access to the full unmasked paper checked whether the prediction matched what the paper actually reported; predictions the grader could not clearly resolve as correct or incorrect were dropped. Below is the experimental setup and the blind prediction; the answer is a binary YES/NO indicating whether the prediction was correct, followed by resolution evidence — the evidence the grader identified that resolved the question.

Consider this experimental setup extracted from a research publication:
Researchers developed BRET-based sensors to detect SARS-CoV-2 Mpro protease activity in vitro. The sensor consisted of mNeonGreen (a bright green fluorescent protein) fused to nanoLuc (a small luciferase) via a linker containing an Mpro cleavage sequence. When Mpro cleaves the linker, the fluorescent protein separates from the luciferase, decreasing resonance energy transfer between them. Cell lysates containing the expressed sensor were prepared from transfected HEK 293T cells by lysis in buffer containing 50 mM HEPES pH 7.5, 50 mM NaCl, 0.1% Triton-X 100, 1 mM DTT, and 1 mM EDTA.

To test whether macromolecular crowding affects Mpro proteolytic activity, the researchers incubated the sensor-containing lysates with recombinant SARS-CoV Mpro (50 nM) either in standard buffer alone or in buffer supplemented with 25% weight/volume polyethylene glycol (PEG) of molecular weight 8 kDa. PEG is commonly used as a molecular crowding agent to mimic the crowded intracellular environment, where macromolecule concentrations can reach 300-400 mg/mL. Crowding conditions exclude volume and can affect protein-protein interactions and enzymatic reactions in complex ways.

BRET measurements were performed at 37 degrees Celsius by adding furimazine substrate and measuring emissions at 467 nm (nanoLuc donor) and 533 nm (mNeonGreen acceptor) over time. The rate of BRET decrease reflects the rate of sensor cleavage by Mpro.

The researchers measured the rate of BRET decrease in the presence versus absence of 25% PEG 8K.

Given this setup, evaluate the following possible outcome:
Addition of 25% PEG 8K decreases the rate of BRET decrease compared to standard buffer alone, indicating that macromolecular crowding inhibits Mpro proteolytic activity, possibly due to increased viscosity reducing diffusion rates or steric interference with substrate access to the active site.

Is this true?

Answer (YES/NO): NO